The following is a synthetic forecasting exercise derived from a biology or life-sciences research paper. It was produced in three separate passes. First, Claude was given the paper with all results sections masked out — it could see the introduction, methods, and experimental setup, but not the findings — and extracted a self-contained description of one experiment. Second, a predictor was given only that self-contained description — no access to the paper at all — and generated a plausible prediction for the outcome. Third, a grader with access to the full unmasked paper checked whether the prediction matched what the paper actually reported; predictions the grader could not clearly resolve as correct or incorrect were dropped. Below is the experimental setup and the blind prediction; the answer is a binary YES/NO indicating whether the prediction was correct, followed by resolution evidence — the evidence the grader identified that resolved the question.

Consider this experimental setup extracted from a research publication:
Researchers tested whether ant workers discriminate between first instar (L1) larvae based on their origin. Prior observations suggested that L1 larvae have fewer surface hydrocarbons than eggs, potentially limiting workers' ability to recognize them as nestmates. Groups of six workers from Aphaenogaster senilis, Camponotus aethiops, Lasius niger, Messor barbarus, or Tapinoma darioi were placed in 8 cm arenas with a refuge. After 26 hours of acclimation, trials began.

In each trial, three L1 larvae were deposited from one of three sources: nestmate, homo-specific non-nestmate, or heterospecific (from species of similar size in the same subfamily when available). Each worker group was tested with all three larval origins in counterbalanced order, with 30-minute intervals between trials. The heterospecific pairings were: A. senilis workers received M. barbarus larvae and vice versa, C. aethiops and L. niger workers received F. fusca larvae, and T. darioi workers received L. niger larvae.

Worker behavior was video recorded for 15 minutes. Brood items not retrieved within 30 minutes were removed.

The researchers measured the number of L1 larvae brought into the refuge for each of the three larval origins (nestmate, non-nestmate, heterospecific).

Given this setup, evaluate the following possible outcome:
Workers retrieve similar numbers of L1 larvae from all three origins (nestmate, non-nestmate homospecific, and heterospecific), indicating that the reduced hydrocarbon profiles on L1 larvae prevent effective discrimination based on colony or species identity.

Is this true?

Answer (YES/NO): NO